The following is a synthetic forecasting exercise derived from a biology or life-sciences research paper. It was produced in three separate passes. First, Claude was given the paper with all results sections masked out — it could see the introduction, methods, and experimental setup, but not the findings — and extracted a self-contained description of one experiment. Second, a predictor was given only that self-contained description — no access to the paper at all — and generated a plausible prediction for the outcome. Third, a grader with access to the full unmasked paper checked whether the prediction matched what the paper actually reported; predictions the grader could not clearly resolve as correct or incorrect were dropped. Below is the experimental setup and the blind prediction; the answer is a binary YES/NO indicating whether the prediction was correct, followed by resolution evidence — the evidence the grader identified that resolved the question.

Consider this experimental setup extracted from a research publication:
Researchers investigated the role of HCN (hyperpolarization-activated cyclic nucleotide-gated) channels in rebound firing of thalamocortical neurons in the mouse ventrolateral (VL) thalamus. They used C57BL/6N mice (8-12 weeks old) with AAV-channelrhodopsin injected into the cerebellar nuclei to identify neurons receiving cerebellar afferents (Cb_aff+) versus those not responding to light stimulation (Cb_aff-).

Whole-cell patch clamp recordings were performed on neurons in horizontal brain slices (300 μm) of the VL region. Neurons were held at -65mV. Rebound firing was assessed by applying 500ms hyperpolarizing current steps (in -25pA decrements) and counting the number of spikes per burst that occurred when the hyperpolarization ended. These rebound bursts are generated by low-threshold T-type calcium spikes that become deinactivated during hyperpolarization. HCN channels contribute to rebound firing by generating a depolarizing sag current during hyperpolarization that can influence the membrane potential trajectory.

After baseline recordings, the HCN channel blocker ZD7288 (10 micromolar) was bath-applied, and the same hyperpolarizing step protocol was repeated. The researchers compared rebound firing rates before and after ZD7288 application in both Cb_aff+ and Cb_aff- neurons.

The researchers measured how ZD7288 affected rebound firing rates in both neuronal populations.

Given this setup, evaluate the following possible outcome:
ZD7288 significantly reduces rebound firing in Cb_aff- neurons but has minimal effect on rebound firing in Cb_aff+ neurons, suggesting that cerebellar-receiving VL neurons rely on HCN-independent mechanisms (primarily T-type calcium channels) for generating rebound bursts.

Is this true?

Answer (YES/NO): NO